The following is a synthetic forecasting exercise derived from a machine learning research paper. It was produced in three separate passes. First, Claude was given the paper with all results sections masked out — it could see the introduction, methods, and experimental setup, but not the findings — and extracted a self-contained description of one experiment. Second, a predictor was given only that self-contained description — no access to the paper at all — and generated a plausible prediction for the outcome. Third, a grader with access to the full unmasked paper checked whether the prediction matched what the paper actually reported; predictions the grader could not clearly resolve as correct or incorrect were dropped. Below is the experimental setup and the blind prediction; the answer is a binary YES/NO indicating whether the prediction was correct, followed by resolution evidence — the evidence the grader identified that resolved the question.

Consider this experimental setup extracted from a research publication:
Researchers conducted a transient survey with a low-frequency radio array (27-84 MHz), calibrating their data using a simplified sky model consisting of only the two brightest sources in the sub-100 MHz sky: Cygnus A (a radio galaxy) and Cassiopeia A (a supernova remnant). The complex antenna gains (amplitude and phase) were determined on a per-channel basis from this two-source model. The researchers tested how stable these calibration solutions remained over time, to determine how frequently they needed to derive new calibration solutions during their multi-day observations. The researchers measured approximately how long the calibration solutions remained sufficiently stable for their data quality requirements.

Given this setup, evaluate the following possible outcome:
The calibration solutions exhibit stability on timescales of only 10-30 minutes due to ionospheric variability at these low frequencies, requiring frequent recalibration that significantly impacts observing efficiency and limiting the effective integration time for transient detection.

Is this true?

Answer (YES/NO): NO